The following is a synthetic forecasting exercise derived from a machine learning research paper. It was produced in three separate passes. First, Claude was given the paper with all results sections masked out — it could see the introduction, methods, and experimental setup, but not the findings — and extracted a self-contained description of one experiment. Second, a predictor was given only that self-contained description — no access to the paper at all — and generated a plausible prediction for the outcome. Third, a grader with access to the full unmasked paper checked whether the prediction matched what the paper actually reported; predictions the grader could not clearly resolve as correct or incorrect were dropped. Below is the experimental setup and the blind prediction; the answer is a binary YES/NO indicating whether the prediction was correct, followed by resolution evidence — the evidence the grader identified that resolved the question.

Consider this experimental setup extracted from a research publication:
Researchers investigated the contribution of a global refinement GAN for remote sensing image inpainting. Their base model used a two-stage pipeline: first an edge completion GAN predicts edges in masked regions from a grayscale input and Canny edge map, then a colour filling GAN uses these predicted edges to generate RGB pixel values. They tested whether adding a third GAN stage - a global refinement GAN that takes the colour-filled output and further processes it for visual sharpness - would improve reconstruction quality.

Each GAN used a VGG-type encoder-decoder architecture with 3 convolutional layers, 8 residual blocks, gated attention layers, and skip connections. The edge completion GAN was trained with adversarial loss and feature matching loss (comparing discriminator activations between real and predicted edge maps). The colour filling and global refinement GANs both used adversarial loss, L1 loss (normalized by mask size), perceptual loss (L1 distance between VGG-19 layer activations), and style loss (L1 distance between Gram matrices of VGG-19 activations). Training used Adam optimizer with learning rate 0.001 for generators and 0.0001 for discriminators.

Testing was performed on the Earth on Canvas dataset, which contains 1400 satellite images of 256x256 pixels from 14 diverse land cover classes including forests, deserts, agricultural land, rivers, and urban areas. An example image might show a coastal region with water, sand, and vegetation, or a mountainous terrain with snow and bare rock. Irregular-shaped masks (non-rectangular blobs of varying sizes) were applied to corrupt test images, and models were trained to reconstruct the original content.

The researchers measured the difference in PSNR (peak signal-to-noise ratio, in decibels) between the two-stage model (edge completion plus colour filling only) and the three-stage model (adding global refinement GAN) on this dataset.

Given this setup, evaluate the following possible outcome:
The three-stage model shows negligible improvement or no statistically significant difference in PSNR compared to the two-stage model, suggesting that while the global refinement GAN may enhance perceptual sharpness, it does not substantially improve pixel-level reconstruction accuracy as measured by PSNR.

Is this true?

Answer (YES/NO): NO